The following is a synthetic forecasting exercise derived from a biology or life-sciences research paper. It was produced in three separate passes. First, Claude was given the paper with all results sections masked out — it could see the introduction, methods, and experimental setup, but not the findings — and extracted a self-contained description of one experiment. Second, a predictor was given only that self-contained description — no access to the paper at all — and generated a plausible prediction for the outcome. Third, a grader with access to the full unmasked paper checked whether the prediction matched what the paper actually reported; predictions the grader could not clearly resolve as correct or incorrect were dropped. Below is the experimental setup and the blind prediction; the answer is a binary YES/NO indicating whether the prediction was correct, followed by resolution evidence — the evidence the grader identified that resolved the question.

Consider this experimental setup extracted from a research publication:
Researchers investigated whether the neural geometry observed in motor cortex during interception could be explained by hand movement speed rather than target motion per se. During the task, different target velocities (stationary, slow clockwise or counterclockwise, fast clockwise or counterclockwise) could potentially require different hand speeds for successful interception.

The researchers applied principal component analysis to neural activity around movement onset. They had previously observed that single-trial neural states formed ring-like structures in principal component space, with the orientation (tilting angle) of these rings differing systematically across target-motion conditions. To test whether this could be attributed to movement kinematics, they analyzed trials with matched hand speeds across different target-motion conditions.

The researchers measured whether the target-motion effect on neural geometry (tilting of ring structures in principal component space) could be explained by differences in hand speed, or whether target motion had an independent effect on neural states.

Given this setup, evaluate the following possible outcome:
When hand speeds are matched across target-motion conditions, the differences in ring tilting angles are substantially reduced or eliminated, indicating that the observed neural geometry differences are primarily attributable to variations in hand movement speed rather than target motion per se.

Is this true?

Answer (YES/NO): NO